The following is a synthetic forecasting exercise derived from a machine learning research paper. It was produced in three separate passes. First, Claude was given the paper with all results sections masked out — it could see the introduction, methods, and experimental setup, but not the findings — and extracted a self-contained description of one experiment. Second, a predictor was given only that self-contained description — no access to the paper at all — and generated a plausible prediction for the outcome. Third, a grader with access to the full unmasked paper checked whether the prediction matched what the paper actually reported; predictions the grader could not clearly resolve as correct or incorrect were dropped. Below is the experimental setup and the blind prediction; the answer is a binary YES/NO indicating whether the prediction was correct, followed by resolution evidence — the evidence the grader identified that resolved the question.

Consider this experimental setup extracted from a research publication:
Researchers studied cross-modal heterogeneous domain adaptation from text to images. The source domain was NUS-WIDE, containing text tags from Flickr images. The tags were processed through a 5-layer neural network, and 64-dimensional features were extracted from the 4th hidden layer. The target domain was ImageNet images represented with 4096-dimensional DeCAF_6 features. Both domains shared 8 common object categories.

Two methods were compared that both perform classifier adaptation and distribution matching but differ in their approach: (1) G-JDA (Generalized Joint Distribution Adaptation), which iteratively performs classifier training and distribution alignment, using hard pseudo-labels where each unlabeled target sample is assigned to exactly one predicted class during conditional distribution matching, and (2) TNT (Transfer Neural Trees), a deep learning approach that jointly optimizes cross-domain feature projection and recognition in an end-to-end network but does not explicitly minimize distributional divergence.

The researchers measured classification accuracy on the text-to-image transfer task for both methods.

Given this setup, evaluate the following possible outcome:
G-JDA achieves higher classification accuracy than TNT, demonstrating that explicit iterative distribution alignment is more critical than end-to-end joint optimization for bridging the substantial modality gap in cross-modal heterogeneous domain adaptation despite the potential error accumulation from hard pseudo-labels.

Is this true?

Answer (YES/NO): NO